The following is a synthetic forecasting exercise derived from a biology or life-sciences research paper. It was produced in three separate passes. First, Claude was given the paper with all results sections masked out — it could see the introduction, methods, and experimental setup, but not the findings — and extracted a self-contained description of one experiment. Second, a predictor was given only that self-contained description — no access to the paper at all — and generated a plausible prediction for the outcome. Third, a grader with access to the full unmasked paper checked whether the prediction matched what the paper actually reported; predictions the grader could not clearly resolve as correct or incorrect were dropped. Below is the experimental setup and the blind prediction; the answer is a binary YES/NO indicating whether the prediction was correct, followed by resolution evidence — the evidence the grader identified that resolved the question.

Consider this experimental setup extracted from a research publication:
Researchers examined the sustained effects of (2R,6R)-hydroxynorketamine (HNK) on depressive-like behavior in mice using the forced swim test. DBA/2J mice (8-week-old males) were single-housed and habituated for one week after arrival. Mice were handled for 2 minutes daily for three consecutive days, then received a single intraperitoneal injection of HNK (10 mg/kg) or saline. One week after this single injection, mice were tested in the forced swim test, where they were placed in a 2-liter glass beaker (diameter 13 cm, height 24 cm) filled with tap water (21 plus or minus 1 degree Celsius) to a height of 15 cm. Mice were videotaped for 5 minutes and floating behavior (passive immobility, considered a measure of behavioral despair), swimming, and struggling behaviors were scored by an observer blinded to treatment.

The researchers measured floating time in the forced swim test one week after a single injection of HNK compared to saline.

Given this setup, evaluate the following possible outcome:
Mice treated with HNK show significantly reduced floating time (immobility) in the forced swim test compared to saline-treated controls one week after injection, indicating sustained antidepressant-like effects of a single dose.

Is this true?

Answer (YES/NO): YES